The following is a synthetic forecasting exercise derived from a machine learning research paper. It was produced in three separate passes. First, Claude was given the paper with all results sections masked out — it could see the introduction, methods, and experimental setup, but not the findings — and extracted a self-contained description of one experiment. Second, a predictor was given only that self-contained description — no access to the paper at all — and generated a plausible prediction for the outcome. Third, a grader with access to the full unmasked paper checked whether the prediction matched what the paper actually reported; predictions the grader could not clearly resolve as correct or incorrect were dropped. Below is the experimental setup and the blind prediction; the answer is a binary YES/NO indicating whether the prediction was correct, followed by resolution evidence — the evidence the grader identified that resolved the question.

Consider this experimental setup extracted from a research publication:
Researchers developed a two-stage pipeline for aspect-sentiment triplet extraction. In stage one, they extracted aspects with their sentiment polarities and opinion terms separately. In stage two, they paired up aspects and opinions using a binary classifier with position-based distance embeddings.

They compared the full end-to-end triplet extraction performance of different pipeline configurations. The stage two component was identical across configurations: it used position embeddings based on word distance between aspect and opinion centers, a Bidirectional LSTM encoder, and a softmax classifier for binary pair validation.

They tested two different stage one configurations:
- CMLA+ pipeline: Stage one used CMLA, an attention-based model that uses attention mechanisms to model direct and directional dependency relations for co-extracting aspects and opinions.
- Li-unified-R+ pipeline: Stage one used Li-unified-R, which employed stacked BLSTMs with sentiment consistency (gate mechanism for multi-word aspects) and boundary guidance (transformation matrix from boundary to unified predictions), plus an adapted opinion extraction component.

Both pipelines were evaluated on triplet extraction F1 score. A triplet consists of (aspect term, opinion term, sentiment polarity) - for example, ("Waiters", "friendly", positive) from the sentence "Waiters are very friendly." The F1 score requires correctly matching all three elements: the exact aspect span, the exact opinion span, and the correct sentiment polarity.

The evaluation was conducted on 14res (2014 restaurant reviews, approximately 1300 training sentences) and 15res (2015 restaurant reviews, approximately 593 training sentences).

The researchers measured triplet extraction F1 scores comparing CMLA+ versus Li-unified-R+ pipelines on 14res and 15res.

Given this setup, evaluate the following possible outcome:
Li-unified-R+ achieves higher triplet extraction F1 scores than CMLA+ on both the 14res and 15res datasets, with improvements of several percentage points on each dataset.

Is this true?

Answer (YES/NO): YES